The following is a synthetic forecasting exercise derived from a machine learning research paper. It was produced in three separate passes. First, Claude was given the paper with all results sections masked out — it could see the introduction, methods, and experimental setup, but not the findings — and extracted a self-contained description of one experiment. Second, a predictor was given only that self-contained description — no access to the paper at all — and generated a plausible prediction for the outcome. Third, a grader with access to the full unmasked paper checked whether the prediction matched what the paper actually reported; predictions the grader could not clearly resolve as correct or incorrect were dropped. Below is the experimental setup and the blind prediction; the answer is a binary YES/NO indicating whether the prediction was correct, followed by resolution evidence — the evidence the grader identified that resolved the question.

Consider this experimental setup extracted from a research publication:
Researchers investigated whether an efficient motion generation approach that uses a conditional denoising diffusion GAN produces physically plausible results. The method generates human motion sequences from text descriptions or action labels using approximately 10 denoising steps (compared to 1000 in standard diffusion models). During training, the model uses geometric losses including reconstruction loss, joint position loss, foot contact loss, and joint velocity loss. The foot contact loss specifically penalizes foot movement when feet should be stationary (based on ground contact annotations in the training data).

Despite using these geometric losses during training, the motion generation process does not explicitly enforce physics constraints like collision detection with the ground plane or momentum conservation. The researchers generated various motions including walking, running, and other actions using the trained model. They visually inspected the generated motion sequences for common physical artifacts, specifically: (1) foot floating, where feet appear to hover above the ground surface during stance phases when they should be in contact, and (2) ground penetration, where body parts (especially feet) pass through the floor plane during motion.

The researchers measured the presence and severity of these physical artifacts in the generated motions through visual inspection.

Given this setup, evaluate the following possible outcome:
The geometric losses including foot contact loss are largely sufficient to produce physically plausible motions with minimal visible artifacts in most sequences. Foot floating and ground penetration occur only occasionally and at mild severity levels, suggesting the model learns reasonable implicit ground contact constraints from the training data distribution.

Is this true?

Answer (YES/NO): NO